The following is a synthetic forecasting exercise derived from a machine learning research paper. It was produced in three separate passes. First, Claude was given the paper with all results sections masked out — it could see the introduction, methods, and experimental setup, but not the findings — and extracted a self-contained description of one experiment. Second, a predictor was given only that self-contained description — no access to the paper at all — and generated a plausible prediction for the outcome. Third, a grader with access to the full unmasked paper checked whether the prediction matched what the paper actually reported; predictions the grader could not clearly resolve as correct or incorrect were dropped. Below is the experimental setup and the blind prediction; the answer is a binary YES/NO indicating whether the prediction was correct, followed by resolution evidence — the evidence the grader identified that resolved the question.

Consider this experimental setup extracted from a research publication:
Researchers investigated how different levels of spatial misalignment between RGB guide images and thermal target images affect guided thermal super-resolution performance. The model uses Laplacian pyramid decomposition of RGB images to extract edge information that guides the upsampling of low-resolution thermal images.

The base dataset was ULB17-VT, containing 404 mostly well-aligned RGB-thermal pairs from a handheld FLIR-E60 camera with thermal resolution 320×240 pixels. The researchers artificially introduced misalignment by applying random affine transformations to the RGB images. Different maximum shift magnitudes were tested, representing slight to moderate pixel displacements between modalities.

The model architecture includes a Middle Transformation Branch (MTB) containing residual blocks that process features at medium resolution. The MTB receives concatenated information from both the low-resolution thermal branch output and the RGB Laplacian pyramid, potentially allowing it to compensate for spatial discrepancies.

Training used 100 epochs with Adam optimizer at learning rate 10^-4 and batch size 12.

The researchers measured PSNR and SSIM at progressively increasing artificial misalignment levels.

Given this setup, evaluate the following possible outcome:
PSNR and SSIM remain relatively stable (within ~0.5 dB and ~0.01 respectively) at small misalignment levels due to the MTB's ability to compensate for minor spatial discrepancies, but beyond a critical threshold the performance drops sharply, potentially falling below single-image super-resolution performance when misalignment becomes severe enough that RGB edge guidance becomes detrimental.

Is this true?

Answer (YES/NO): NO